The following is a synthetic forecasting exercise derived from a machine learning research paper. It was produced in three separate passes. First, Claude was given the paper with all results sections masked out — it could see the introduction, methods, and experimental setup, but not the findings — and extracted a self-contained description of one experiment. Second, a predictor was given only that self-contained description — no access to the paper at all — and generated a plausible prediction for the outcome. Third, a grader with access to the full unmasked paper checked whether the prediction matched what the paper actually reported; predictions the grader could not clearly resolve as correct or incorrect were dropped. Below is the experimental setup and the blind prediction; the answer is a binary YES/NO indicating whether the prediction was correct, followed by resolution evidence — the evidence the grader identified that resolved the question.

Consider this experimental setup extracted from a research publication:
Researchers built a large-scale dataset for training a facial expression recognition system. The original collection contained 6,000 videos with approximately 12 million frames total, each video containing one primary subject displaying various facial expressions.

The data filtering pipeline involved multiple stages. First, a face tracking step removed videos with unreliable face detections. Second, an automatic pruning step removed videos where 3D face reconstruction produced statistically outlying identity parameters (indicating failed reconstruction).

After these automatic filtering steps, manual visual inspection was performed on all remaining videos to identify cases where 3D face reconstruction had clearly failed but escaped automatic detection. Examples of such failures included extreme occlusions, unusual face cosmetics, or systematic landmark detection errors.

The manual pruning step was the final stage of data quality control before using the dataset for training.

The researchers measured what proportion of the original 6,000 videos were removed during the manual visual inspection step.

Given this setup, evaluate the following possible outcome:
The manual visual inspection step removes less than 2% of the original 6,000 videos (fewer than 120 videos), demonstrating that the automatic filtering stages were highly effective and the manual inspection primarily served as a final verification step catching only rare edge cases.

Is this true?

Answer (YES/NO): NO